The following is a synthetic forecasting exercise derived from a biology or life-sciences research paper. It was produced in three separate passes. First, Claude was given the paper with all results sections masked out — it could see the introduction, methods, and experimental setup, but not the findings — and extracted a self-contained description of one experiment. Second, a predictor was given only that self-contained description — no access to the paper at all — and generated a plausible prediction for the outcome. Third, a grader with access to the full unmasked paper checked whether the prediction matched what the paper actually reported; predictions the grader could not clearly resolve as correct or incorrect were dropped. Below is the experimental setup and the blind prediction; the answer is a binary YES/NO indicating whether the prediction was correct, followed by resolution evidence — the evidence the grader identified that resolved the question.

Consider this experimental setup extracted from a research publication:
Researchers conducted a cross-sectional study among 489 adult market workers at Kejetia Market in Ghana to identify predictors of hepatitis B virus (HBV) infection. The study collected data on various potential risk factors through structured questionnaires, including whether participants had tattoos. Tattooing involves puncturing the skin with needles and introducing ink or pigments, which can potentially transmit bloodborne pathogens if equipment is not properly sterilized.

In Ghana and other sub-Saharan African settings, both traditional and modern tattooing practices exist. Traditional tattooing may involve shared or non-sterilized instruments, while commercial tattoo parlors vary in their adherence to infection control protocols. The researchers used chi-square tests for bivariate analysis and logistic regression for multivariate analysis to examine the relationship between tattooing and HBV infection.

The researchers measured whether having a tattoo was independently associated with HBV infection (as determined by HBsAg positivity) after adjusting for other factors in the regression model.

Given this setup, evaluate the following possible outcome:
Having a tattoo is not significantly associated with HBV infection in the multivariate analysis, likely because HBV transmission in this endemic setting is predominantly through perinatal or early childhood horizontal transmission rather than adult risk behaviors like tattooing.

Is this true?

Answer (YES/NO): NO